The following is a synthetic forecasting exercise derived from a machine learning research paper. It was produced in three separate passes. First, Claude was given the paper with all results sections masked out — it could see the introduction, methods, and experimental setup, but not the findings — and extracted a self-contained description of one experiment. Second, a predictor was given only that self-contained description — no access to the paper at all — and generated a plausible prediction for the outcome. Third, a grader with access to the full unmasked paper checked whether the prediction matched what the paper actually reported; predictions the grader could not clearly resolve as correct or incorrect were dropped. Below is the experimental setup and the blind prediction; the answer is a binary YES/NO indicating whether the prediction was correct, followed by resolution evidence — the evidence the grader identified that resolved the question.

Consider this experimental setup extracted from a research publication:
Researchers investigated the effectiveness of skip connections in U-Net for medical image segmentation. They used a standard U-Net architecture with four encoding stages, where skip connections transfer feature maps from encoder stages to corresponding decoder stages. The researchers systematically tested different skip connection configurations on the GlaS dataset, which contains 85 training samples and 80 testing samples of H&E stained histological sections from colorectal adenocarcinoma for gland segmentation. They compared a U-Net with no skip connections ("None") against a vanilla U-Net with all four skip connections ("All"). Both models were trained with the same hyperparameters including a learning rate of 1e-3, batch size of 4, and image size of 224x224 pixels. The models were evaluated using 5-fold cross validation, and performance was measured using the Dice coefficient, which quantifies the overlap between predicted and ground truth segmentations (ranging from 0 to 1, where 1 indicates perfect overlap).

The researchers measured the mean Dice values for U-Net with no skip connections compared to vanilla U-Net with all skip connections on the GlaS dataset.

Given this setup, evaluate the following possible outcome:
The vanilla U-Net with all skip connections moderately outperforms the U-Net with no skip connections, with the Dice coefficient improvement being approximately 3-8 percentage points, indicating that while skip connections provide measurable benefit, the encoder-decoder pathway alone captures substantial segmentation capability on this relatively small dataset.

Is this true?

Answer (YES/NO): NO